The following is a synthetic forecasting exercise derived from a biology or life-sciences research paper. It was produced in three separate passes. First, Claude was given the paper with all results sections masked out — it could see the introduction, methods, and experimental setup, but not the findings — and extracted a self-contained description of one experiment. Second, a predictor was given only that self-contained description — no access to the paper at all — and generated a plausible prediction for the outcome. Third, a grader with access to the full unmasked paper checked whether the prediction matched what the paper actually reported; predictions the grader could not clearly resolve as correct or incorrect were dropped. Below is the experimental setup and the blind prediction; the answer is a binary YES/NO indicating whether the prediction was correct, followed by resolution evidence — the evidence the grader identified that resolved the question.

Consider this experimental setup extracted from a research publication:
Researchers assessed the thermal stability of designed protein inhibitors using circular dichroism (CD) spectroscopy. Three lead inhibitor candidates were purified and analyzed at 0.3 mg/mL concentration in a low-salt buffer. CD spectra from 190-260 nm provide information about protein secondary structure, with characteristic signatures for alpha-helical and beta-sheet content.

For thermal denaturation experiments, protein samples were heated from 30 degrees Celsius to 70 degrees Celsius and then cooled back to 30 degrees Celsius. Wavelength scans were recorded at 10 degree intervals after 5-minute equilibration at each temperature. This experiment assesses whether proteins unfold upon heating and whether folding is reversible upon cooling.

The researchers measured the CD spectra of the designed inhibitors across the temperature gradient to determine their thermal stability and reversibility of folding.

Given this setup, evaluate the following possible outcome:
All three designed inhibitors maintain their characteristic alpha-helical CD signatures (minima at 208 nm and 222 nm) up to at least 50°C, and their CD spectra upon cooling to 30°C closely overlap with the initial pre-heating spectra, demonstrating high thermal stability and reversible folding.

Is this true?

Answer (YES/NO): NO